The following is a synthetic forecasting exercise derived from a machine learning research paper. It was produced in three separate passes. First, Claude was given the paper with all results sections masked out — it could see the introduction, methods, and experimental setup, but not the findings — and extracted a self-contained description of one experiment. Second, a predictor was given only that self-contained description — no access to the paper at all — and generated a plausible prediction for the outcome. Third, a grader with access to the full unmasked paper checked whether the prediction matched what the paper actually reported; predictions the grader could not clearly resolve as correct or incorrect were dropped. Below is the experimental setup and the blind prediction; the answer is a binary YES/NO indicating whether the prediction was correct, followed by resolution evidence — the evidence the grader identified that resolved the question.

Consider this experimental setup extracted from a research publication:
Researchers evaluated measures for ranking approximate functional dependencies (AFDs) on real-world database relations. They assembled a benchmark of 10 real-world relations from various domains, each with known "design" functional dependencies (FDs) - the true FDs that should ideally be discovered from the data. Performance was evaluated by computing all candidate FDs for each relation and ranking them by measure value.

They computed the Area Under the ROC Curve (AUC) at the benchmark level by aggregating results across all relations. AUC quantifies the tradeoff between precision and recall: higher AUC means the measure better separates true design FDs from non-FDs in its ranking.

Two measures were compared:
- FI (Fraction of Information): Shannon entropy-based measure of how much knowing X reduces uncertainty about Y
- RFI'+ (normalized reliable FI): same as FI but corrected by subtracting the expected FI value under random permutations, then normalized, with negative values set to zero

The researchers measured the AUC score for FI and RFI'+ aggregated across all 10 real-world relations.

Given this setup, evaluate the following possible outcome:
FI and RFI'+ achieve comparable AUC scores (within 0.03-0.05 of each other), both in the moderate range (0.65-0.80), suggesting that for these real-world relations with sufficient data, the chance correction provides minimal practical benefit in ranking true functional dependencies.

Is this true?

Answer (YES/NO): NO